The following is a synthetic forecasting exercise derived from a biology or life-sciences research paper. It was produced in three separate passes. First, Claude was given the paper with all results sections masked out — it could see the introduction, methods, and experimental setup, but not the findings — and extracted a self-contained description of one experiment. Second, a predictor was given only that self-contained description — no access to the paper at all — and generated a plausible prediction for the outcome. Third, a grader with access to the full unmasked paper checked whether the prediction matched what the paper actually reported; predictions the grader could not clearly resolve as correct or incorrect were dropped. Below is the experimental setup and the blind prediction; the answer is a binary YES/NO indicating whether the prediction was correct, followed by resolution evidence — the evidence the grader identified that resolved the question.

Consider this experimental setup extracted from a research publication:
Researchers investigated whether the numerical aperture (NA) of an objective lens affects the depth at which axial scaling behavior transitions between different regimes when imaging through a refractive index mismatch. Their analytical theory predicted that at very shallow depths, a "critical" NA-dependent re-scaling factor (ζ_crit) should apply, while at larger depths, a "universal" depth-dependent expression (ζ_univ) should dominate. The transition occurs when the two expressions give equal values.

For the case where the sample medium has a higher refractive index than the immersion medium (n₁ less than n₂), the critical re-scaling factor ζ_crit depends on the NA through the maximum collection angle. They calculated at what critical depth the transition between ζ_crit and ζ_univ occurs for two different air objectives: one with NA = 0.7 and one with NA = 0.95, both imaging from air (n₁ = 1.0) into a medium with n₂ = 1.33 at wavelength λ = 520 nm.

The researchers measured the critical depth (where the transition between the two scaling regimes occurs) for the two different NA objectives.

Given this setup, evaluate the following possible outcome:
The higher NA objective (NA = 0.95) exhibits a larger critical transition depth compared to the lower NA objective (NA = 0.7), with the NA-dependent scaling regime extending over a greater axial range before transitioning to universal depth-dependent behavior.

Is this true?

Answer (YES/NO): YES